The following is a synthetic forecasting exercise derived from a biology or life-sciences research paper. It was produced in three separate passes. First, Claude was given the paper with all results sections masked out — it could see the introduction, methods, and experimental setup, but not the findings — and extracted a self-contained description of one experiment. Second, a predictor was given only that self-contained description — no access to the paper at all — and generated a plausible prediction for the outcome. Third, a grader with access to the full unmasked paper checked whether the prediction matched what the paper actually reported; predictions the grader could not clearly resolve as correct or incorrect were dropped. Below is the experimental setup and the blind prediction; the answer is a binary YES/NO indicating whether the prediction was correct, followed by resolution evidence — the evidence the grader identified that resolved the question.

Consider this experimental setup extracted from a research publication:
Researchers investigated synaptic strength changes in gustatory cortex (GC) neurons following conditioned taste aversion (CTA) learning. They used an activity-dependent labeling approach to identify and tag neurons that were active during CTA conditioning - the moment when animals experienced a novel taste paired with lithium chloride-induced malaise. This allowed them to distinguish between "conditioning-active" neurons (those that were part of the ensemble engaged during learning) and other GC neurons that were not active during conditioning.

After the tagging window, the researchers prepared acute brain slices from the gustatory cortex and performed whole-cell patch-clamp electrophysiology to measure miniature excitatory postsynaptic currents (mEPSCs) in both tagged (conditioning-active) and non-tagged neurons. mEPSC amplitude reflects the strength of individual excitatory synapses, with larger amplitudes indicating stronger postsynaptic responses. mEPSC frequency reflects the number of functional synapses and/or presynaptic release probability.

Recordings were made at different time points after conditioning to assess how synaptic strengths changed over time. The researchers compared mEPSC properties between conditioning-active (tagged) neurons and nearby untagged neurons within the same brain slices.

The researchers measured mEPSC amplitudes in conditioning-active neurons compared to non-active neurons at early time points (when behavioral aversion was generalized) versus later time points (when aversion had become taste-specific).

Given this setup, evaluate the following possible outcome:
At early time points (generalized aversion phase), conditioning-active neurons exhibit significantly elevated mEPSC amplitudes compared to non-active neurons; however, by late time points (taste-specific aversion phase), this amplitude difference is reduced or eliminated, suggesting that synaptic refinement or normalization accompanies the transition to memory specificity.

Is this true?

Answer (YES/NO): YES